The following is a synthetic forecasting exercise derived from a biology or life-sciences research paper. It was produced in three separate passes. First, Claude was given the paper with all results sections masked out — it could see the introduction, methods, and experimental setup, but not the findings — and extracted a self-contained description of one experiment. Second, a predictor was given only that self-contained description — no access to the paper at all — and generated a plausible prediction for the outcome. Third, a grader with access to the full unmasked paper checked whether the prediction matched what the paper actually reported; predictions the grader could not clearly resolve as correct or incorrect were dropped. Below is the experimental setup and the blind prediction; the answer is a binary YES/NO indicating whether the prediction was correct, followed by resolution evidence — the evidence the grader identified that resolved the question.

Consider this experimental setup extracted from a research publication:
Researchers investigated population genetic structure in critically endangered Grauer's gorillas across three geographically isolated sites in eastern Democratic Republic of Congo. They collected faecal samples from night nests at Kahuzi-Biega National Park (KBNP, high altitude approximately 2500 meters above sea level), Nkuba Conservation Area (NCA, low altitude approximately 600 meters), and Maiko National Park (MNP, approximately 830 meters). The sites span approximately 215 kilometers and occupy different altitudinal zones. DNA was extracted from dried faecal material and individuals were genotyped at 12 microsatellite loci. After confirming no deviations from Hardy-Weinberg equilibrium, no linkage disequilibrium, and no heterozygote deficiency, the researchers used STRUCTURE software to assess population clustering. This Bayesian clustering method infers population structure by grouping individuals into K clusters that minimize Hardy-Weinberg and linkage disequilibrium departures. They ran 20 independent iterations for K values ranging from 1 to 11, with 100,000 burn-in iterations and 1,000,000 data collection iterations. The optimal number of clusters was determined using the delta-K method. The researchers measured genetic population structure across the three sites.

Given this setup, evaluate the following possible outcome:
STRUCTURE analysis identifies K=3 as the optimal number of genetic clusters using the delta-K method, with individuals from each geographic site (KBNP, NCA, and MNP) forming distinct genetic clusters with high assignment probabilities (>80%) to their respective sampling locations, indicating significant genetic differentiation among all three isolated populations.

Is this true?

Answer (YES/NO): NO